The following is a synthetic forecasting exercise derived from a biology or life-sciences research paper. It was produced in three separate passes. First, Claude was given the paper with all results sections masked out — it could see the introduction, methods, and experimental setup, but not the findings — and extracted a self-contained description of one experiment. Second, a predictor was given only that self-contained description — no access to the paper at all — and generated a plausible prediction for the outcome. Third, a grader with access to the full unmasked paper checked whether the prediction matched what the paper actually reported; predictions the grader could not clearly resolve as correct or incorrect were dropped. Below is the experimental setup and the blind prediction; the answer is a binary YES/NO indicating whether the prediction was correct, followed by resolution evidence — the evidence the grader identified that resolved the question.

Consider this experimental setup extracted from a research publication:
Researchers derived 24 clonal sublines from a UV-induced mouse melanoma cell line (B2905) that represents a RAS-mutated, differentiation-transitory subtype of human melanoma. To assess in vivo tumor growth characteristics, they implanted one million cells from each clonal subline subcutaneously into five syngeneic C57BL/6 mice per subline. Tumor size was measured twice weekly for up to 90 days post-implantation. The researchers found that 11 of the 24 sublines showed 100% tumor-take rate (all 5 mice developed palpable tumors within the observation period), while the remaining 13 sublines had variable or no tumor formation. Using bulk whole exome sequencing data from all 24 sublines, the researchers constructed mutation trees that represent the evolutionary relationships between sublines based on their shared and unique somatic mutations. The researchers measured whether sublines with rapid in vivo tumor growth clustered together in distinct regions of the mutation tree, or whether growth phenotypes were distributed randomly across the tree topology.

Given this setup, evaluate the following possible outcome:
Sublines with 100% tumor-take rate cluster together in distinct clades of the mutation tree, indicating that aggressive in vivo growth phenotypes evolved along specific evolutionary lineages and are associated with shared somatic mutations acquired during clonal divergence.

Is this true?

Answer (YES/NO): YES